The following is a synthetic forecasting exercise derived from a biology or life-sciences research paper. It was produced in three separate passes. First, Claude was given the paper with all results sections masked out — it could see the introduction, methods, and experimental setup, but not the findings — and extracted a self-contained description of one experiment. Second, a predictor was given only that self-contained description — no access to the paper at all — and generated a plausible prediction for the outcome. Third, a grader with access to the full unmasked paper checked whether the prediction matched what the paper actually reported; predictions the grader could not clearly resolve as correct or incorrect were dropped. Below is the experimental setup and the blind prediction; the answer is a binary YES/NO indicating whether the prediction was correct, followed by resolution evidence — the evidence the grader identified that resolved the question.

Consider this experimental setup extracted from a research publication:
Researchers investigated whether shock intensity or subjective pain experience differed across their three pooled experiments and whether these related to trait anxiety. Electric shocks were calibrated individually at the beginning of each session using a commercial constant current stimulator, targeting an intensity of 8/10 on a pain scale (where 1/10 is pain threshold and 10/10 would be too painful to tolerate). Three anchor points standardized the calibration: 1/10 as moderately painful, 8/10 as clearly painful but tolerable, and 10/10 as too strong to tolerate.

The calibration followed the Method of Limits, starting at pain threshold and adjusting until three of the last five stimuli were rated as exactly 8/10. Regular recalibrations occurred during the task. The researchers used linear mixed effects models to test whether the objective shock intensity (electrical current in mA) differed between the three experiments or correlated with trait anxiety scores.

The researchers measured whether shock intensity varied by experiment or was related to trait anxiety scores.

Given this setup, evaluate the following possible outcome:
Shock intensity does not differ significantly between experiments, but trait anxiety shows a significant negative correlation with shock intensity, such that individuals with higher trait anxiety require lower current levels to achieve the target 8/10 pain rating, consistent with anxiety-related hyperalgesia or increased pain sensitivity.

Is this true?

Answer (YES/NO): NO